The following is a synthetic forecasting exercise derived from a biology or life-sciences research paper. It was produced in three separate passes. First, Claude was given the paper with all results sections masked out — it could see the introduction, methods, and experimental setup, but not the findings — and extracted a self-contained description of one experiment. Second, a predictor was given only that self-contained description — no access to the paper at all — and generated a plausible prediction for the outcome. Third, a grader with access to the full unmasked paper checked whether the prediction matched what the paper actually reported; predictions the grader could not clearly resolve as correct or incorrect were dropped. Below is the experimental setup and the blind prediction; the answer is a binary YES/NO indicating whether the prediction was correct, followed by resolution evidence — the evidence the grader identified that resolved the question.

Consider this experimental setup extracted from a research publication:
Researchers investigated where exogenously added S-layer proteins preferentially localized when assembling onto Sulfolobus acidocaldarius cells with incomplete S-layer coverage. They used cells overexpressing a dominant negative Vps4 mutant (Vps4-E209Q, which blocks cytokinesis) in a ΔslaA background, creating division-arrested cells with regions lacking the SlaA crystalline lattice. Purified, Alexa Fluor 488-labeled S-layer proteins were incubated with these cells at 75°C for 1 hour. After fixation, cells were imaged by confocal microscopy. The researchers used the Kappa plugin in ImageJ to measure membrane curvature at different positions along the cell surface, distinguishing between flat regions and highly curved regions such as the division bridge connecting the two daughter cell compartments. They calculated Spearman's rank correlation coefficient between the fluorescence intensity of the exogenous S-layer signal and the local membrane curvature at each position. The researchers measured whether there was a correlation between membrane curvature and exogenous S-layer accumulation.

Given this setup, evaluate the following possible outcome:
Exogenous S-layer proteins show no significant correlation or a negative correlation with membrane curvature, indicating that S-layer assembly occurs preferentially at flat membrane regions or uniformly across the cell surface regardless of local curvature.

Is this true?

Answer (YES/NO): YES